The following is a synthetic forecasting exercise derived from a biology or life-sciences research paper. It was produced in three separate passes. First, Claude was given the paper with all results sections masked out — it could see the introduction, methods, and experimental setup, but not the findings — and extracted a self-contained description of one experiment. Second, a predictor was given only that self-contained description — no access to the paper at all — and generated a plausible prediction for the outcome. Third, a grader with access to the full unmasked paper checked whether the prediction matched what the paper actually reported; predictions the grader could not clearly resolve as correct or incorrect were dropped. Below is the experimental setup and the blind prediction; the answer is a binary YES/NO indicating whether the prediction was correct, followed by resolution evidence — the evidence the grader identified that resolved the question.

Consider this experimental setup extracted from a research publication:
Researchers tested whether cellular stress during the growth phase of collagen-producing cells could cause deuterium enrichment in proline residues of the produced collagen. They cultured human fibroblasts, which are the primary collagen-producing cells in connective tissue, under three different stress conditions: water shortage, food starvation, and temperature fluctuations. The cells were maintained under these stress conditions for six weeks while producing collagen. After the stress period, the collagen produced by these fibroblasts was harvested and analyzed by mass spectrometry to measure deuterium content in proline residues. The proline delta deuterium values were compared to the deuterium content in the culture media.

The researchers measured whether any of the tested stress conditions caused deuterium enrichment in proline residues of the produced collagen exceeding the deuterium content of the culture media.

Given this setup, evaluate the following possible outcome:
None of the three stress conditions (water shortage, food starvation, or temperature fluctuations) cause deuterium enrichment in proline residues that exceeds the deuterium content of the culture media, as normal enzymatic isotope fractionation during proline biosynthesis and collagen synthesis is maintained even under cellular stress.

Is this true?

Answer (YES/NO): YES